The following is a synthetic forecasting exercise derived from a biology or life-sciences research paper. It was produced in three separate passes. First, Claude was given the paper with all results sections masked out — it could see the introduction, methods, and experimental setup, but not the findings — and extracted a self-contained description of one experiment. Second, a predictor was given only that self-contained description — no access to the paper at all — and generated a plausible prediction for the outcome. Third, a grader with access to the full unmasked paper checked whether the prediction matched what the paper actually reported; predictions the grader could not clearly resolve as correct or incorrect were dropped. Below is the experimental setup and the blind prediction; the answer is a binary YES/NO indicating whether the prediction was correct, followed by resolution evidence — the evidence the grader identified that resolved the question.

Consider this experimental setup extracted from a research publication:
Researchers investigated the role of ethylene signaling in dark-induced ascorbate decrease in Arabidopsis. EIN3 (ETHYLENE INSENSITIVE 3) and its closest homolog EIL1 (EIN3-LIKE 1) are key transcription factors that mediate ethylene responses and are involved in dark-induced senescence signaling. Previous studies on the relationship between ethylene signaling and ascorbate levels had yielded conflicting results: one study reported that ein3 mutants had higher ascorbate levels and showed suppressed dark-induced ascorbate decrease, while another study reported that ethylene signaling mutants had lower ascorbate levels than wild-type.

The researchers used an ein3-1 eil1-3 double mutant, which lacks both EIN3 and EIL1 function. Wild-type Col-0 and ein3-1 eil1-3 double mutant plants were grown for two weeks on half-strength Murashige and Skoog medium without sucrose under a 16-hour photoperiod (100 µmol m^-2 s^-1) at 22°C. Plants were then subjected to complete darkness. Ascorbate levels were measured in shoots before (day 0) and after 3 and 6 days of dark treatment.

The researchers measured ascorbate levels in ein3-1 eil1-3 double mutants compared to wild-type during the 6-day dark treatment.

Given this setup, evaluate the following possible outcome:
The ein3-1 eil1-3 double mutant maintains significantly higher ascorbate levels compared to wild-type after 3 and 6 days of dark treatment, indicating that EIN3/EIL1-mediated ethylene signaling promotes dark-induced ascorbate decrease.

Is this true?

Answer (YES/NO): NO